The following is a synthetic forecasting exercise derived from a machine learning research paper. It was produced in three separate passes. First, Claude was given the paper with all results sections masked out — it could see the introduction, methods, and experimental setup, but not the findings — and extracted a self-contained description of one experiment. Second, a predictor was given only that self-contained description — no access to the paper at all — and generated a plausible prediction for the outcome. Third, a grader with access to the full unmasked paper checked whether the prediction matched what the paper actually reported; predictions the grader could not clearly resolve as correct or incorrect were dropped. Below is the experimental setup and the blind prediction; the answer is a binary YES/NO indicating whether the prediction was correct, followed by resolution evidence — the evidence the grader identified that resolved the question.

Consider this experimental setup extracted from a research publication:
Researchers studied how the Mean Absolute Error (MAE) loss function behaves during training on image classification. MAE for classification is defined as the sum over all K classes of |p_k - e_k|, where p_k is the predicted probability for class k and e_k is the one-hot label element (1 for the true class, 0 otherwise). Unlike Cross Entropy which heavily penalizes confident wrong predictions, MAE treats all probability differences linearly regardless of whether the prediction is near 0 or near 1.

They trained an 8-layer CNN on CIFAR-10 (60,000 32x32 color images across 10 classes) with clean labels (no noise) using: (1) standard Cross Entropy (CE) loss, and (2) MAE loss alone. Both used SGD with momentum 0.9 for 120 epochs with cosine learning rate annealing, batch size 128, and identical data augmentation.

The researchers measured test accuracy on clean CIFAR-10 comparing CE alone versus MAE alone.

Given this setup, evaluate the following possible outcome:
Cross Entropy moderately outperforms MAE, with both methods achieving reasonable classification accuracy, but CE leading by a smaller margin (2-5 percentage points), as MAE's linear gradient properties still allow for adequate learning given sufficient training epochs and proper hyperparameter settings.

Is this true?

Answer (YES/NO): NO